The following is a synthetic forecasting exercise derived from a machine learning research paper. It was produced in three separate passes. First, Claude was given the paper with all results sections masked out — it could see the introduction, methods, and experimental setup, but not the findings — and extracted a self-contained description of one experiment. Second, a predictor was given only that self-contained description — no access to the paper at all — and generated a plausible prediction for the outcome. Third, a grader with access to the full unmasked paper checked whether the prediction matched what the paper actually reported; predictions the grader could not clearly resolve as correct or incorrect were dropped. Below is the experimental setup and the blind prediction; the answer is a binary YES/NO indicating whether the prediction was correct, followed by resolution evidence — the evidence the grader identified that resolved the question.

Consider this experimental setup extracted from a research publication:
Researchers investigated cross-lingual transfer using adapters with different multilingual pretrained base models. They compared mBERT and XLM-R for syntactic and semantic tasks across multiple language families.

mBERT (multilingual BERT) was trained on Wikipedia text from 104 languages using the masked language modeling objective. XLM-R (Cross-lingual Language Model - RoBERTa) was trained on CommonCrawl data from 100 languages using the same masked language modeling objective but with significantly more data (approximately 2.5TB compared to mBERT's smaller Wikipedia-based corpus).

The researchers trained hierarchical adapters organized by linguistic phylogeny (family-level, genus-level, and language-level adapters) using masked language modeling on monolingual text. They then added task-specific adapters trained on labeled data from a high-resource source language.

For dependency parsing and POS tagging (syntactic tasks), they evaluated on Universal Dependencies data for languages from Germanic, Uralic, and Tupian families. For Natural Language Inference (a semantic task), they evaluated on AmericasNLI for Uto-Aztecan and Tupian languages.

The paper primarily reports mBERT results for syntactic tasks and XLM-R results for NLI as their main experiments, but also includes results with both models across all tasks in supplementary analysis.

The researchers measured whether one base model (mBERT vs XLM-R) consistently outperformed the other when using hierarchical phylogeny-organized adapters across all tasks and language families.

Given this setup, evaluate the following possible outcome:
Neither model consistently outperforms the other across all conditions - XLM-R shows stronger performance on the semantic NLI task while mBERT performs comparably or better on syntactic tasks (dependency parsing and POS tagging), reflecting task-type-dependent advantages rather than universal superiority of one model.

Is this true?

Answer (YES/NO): NO